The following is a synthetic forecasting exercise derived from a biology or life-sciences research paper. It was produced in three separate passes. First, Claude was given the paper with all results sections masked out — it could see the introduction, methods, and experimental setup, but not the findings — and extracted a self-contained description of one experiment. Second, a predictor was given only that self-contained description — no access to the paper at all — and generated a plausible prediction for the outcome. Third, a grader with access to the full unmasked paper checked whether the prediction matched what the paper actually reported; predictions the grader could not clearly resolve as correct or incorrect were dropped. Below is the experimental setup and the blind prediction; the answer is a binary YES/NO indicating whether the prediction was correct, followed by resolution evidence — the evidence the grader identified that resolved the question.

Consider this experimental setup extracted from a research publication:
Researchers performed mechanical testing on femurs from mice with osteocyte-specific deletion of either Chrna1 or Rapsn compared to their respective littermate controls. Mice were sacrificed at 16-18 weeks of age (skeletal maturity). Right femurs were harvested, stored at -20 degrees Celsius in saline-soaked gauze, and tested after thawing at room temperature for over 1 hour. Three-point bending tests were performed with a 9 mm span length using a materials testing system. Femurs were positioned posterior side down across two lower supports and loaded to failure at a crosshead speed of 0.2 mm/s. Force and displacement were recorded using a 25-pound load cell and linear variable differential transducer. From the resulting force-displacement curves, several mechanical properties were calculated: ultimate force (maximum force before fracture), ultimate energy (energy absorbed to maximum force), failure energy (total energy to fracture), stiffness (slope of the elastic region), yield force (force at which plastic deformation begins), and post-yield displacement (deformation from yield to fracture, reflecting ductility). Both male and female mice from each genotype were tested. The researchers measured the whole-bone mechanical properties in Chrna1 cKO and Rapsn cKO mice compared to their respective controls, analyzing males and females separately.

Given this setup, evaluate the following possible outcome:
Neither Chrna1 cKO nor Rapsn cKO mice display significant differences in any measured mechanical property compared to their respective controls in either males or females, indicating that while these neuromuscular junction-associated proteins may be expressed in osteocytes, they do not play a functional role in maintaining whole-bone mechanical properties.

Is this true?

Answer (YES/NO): NO